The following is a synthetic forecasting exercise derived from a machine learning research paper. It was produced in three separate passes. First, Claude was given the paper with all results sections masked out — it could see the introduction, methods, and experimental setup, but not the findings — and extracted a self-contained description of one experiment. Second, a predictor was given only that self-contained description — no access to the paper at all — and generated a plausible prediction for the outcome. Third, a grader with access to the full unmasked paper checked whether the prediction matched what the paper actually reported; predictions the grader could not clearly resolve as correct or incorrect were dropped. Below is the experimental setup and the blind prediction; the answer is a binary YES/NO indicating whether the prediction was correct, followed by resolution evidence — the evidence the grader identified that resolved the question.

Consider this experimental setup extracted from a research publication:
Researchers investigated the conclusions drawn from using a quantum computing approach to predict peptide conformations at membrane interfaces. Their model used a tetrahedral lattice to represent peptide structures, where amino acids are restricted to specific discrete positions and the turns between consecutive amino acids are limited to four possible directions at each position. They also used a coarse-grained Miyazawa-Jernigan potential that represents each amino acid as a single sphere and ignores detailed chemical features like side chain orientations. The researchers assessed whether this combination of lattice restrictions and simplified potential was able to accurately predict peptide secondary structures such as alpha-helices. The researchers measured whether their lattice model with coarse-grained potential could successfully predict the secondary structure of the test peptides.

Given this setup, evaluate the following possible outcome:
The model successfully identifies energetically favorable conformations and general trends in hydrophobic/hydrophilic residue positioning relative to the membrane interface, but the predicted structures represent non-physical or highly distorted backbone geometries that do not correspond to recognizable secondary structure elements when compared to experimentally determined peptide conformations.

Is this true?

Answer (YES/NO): NO